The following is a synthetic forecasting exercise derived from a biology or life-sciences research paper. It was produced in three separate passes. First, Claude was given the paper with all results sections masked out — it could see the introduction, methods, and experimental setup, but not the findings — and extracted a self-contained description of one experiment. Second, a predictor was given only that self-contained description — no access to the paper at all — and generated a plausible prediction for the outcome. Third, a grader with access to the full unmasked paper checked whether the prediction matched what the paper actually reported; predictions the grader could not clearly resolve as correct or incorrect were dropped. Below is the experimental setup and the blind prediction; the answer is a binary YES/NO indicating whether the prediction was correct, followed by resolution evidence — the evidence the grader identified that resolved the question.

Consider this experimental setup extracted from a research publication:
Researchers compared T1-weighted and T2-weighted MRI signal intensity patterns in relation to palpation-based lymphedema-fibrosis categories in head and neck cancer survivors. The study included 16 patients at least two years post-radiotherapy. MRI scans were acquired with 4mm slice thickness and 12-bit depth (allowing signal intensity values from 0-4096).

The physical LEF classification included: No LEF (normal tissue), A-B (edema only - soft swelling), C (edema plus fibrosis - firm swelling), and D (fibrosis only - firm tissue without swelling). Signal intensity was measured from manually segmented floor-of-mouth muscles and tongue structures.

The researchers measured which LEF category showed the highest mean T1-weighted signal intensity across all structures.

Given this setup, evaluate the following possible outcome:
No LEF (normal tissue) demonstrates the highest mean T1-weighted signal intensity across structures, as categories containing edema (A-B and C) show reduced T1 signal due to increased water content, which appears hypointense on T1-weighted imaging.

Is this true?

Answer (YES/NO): NO